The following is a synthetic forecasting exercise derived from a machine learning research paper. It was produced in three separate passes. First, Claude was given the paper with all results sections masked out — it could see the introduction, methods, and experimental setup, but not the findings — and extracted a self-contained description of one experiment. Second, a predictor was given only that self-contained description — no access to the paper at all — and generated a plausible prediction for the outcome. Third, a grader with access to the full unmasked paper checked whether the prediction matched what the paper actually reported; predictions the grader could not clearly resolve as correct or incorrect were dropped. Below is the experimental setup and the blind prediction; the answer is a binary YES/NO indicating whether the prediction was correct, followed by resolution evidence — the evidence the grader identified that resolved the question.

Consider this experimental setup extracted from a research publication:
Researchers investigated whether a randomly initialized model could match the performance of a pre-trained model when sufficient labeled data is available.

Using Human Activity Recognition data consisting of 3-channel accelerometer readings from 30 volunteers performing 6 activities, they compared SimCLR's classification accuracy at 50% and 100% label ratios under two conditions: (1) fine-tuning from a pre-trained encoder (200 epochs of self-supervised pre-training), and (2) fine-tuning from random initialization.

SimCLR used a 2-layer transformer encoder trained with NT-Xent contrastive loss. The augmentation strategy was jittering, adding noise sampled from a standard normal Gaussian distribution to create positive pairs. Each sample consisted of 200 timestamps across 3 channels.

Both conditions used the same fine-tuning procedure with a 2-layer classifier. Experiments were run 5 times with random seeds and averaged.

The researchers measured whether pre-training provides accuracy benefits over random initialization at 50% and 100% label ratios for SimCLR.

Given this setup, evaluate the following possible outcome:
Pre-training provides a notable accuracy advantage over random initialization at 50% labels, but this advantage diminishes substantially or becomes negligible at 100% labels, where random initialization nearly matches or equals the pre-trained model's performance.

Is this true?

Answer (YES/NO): NO